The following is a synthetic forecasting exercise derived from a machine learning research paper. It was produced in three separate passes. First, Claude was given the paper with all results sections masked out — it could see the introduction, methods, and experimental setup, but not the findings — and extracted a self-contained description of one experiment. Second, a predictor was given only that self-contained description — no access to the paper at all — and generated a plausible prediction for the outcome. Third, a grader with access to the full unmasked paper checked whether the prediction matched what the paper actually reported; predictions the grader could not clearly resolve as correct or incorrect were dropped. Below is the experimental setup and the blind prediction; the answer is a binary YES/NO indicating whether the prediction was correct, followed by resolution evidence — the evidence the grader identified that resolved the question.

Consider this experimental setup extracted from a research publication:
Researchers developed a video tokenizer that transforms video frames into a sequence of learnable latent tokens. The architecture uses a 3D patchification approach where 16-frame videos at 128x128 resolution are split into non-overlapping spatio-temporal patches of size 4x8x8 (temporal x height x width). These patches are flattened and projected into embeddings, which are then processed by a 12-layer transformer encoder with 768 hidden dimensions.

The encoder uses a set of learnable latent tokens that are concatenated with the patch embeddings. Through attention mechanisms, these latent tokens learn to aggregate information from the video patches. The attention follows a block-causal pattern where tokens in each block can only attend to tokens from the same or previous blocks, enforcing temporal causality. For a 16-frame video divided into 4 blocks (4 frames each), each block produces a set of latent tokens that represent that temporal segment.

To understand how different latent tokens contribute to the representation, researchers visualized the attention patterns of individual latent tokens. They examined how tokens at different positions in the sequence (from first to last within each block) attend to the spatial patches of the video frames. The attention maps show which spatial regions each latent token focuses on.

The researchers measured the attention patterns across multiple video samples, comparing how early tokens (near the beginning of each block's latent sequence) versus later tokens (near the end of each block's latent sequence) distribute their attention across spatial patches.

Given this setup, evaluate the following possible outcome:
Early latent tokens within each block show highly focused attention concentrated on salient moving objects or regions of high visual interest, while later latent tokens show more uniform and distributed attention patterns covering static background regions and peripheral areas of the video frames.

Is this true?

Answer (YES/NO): NO